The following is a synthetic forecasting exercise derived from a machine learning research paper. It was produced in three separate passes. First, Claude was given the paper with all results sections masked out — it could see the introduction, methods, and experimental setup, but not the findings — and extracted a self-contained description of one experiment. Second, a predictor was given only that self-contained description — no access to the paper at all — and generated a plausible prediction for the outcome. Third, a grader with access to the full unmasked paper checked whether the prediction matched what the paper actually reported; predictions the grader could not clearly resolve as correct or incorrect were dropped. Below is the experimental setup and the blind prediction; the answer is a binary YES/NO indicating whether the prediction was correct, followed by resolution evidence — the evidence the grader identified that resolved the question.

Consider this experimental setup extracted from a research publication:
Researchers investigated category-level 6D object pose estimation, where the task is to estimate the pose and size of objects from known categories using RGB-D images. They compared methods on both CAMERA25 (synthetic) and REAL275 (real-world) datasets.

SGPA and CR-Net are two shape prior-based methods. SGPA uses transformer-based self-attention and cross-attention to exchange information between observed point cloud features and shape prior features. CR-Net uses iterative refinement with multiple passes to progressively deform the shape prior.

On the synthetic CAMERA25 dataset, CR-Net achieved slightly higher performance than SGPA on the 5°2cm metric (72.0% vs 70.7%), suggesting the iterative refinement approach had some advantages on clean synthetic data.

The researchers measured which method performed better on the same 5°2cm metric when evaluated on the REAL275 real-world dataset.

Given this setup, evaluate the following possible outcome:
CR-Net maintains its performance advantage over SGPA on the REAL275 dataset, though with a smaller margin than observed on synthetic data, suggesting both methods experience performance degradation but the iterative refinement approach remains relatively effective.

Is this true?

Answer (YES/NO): NO